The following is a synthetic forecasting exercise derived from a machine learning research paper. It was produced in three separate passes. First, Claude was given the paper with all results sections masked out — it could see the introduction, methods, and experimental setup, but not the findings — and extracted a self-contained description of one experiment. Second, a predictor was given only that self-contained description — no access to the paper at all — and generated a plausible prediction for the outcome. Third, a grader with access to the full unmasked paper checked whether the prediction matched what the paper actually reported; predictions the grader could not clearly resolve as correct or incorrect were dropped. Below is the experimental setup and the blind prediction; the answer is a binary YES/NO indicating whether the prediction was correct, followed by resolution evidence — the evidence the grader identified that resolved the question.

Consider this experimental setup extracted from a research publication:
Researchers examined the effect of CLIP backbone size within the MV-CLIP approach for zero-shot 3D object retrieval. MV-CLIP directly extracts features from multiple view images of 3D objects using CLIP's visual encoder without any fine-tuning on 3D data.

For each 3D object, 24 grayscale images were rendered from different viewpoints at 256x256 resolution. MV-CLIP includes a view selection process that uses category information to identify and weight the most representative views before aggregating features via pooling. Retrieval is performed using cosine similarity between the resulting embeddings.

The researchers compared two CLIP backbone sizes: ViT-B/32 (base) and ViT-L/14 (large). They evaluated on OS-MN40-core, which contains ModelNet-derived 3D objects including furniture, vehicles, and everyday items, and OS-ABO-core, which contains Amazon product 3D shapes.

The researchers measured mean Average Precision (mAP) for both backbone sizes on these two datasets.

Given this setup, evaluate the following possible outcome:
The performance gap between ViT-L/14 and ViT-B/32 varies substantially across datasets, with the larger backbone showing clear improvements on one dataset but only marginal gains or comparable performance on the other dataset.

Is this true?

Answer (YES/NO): NO